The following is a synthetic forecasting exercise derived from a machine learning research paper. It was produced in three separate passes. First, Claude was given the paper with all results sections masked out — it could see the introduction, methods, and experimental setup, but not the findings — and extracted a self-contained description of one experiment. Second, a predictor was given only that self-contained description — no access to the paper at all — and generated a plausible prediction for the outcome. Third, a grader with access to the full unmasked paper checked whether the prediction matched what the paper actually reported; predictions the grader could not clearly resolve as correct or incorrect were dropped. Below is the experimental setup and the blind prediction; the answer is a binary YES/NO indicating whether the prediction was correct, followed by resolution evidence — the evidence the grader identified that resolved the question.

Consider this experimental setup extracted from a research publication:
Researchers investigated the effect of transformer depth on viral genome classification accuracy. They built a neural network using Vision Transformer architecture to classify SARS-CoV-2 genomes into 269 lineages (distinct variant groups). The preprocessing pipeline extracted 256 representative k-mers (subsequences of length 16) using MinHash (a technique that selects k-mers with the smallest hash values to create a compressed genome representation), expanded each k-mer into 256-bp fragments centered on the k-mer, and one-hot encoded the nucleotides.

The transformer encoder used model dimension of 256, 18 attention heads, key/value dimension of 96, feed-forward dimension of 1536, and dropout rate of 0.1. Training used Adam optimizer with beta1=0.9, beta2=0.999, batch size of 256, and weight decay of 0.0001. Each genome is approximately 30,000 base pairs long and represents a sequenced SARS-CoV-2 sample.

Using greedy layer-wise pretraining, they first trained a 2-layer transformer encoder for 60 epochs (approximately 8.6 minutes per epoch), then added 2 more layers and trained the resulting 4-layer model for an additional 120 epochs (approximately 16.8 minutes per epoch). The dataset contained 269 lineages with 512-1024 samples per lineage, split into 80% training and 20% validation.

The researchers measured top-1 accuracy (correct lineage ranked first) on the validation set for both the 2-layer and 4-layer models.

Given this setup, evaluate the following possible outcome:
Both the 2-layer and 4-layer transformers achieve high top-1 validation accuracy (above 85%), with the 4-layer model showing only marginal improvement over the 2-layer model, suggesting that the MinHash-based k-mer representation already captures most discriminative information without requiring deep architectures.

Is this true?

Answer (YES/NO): NO